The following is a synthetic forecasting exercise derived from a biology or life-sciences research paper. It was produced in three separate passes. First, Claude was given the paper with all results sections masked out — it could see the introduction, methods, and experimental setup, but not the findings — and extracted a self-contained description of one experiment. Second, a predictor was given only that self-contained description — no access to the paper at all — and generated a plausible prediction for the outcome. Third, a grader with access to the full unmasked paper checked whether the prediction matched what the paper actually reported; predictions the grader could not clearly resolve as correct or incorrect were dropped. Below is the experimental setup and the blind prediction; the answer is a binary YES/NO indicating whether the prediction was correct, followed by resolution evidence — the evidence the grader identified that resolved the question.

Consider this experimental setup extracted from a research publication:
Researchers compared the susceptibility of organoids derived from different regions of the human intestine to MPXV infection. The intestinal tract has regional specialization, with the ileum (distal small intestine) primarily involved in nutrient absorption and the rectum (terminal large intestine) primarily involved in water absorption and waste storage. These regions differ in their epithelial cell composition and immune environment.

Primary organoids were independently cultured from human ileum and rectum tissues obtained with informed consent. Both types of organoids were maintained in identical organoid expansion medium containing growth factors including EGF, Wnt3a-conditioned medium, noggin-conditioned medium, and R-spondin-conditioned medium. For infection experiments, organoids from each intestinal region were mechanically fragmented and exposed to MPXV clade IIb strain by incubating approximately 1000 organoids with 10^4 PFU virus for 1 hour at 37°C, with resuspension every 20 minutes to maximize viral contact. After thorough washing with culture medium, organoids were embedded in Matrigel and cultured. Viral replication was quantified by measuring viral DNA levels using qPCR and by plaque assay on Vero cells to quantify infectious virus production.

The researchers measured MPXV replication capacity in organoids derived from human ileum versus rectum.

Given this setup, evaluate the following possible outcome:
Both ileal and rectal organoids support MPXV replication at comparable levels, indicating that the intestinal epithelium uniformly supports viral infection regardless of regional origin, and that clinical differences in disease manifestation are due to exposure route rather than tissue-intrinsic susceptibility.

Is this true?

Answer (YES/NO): NO